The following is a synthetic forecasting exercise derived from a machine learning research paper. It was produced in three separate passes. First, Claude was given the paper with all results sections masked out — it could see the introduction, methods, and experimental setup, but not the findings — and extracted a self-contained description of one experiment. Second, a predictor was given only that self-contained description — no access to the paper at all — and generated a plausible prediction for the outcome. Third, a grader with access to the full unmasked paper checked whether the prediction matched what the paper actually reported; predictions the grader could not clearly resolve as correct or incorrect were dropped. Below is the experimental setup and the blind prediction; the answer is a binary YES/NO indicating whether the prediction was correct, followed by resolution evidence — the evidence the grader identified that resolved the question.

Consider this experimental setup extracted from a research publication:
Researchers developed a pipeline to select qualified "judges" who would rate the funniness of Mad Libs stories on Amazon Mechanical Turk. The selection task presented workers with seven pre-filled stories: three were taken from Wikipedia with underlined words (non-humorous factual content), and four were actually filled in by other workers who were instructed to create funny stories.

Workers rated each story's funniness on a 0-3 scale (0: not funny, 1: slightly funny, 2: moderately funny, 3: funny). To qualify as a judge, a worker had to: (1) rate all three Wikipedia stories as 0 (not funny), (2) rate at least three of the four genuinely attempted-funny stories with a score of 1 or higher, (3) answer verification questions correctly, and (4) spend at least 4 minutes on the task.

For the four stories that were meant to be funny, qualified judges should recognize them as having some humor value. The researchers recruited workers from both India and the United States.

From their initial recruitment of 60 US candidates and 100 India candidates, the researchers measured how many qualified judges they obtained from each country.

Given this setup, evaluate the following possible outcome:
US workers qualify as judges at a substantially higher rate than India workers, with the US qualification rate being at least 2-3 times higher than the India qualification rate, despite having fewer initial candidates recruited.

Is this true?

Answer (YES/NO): NO